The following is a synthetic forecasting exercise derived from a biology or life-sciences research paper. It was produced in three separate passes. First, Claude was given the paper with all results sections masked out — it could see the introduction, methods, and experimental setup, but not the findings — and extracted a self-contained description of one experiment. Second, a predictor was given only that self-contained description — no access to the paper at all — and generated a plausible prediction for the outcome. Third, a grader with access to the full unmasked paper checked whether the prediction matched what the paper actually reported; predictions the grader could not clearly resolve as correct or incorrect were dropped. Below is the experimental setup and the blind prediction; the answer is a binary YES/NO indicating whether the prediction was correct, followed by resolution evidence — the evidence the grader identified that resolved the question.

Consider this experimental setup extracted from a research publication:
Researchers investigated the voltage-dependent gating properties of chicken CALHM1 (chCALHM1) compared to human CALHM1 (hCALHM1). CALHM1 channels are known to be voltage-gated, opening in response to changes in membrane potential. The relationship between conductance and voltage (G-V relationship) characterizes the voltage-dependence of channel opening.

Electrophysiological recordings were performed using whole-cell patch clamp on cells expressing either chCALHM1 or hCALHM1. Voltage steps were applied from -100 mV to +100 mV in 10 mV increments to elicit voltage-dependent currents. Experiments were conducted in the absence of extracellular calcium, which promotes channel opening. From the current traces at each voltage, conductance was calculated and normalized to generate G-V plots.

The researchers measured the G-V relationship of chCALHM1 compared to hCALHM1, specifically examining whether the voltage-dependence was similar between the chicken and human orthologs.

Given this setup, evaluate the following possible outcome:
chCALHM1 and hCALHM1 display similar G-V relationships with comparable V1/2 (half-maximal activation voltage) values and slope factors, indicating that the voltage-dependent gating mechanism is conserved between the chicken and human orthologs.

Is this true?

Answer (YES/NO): YES